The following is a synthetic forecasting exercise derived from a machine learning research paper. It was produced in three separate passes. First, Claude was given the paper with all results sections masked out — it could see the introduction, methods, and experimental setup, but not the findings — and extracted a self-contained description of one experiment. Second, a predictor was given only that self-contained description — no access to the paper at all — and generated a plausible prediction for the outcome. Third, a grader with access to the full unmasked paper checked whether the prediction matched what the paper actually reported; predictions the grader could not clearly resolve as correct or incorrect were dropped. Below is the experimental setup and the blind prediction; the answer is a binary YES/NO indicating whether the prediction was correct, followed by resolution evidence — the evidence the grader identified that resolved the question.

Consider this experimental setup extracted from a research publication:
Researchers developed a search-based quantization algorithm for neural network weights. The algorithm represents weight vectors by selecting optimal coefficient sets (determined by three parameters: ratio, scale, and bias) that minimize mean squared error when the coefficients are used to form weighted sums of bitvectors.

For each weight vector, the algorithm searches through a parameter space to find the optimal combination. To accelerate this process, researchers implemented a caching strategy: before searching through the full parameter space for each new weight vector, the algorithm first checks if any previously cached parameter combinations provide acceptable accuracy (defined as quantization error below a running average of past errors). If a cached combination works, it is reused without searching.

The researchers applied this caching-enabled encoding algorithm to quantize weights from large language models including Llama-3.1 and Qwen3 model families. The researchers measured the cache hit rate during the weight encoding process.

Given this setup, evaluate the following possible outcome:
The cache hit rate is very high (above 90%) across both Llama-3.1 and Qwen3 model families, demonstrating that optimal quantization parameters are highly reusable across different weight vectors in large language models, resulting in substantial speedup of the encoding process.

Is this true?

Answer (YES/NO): NO